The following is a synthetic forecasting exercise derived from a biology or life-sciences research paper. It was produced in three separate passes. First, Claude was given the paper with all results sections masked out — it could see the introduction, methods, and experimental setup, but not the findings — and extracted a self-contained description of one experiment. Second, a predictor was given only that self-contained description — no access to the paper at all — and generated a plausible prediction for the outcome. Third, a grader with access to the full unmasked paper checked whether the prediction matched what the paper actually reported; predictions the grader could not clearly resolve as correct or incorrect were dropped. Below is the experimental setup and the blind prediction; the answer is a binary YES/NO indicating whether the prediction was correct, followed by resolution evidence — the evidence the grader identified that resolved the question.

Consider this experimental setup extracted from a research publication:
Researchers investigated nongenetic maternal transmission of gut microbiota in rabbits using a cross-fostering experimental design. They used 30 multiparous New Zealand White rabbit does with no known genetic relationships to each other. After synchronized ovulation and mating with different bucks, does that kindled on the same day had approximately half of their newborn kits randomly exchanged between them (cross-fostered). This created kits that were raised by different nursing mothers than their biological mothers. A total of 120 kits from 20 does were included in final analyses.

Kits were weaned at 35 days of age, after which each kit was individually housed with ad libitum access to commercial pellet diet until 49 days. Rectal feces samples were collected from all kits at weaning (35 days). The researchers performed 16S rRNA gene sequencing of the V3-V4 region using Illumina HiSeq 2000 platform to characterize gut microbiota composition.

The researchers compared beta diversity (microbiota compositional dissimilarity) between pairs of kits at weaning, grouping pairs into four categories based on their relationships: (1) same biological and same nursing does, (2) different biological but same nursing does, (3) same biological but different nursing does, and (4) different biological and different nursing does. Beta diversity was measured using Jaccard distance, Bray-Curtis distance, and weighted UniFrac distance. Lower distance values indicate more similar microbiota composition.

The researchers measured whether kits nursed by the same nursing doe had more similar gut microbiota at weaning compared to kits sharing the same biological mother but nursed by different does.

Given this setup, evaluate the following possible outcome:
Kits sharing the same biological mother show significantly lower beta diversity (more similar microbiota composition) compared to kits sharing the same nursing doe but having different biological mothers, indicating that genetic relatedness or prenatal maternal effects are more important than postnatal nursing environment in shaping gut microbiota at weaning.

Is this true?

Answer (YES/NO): NO